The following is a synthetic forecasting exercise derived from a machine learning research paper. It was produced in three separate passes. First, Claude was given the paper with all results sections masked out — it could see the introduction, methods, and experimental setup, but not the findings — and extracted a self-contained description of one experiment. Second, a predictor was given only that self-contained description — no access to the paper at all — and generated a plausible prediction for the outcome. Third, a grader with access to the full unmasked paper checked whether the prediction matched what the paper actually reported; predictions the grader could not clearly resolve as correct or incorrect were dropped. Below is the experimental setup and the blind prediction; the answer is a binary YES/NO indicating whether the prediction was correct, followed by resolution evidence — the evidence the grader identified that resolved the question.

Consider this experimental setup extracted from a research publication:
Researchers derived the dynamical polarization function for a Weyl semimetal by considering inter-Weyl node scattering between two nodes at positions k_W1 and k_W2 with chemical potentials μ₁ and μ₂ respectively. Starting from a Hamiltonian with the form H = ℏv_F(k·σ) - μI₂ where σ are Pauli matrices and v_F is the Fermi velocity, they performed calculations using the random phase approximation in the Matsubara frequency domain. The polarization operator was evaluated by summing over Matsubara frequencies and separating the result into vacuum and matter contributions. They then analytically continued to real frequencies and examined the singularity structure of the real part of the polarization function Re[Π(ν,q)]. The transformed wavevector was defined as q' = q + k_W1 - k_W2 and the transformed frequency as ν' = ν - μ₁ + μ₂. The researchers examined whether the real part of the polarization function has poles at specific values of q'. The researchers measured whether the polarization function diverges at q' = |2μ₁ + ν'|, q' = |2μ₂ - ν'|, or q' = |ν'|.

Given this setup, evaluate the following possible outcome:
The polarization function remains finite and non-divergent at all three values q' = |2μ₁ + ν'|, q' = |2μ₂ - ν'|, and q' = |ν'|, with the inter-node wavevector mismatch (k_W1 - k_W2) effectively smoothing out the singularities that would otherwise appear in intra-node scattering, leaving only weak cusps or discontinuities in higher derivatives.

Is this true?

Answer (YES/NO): NO